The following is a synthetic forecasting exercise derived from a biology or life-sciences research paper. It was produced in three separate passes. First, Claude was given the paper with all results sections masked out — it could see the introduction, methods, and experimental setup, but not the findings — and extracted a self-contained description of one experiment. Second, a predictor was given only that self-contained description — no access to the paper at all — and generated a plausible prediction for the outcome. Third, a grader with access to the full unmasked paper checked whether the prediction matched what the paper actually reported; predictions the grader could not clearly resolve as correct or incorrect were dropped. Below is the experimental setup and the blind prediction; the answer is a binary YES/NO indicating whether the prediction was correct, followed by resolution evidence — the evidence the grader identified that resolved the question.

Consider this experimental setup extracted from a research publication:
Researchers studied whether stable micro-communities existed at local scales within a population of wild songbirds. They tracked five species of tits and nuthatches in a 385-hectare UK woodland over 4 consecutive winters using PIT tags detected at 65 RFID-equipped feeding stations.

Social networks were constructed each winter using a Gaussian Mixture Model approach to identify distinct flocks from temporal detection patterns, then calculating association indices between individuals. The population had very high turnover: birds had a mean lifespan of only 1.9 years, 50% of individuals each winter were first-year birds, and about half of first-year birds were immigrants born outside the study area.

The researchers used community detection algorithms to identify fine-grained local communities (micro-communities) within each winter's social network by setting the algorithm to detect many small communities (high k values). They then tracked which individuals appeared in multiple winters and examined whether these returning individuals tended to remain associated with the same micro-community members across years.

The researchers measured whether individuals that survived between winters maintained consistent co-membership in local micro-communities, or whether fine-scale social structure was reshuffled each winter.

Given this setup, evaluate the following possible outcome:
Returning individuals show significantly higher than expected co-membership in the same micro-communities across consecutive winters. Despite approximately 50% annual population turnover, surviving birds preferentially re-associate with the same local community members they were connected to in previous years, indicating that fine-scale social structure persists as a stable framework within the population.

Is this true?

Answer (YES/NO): YES